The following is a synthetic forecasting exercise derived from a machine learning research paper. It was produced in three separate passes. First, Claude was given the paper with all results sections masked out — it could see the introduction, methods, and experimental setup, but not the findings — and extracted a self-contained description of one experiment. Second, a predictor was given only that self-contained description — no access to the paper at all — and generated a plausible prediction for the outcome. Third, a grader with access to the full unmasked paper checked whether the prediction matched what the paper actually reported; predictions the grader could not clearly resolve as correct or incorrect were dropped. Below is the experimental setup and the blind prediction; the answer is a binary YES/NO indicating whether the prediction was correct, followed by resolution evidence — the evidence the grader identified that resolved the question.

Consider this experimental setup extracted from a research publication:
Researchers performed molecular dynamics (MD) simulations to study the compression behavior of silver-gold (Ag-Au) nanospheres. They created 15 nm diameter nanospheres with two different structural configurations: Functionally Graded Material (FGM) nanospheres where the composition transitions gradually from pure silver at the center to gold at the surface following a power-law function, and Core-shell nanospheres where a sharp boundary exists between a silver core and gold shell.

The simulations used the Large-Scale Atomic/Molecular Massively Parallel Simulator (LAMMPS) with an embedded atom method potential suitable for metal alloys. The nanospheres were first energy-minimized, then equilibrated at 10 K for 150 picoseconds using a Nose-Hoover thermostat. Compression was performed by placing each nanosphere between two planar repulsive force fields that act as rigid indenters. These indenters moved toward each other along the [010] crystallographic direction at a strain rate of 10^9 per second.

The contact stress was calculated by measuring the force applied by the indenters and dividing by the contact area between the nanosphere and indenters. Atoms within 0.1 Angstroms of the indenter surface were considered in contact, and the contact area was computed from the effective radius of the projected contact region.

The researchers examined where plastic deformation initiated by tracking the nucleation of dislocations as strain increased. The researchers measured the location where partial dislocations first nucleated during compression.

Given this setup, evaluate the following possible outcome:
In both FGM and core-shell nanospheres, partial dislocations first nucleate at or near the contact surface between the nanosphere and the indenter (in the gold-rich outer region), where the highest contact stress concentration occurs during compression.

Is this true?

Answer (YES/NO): YES